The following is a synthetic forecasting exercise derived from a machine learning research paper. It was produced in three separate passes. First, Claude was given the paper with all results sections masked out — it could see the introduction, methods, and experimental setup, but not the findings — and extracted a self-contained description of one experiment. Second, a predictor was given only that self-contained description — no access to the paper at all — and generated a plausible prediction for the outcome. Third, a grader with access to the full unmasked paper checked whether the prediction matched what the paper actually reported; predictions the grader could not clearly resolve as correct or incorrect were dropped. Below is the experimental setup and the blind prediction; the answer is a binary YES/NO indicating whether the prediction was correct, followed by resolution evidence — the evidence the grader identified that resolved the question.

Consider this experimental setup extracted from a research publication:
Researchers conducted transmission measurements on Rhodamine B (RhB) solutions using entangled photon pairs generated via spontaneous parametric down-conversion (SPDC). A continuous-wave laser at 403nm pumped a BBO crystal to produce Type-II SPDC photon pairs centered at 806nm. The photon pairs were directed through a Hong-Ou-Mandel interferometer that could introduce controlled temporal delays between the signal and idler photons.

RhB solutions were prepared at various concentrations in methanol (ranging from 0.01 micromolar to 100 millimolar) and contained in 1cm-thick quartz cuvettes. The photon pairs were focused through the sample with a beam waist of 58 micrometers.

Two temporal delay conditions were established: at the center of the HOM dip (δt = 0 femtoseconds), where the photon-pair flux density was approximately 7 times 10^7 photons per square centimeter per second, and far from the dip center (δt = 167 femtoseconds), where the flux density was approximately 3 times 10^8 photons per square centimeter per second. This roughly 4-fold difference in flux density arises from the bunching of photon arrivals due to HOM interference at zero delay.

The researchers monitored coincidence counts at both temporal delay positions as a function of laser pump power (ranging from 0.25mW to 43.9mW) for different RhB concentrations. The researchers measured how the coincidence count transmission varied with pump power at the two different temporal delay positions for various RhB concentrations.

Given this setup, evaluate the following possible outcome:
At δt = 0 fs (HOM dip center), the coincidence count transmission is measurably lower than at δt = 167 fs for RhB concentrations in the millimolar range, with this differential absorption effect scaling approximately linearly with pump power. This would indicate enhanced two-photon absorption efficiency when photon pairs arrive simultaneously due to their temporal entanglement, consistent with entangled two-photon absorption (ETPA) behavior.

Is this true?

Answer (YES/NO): NO